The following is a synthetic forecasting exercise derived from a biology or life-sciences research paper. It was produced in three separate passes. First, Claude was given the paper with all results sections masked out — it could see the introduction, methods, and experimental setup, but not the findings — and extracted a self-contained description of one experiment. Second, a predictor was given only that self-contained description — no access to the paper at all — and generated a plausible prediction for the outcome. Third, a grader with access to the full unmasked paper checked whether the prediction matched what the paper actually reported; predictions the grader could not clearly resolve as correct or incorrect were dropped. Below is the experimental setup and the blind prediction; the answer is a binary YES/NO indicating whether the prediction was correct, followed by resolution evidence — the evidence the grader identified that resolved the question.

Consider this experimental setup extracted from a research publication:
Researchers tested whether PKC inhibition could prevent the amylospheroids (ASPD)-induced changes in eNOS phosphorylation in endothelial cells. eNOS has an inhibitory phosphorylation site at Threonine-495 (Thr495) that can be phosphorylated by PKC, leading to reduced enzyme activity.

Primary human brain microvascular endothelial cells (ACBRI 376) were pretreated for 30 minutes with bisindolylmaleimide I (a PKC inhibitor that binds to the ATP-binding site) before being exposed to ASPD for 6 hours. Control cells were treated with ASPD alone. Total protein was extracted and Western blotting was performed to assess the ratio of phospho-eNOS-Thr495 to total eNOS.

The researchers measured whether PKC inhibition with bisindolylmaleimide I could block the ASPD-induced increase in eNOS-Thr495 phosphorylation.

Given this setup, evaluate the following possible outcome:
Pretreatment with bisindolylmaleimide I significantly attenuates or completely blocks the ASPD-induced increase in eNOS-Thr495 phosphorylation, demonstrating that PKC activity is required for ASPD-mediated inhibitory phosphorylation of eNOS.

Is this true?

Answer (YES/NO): YES